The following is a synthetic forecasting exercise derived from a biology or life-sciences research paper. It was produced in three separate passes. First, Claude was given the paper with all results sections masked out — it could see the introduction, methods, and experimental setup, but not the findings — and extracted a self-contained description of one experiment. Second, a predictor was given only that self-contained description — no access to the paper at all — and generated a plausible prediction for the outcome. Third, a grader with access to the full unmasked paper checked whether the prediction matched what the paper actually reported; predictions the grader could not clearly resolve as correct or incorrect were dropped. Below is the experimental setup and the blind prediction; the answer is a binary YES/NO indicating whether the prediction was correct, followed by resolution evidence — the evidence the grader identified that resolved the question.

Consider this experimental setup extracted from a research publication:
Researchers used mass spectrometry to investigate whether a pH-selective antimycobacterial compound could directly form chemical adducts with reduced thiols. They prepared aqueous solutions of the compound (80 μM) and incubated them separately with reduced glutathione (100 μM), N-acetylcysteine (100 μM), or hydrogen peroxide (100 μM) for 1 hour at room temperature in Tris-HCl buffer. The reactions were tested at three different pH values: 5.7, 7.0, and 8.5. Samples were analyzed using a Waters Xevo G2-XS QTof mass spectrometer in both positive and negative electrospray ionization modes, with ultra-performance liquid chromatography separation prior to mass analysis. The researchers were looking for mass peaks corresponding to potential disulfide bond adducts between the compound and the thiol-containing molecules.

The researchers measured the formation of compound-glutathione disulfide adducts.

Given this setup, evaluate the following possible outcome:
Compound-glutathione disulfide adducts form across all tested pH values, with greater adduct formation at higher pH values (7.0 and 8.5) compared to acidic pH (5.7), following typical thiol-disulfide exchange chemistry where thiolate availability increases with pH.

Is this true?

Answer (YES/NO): NO